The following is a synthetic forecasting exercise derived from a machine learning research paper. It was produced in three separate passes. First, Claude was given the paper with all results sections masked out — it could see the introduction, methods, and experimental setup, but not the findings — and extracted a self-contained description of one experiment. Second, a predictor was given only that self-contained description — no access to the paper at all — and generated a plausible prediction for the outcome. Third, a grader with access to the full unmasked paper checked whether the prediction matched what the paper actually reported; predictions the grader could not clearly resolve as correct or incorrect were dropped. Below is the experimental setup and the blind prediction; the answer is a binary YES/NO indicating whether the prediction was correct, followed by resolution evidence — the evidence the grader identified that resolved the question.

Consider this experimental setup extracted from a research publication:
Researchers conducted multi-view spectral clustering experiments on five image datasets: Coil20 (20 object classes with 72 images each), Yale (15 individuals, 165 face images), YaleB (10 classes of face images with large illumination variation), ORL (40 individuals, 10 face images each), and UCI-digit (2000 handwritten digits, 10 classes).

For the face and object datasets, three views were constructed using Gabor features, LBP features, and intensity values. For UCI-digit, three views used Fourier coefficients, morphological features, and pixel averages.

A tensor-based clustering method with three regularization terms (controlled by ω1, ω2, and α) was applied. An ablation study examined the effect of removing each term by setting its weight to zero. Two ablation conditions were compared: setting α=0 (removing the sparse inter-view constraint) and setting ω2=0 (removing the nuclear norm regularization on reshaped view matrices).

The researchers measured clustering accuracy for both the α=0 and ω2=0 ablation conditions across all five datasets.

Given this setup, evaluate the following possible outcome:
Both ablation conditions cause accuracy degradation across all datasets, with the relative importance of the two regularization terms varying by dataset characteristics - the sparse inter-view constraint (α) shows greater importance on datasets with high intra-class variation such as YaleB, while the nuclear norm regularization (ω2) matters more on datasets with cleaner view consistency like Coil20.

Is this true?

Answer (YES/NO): NO